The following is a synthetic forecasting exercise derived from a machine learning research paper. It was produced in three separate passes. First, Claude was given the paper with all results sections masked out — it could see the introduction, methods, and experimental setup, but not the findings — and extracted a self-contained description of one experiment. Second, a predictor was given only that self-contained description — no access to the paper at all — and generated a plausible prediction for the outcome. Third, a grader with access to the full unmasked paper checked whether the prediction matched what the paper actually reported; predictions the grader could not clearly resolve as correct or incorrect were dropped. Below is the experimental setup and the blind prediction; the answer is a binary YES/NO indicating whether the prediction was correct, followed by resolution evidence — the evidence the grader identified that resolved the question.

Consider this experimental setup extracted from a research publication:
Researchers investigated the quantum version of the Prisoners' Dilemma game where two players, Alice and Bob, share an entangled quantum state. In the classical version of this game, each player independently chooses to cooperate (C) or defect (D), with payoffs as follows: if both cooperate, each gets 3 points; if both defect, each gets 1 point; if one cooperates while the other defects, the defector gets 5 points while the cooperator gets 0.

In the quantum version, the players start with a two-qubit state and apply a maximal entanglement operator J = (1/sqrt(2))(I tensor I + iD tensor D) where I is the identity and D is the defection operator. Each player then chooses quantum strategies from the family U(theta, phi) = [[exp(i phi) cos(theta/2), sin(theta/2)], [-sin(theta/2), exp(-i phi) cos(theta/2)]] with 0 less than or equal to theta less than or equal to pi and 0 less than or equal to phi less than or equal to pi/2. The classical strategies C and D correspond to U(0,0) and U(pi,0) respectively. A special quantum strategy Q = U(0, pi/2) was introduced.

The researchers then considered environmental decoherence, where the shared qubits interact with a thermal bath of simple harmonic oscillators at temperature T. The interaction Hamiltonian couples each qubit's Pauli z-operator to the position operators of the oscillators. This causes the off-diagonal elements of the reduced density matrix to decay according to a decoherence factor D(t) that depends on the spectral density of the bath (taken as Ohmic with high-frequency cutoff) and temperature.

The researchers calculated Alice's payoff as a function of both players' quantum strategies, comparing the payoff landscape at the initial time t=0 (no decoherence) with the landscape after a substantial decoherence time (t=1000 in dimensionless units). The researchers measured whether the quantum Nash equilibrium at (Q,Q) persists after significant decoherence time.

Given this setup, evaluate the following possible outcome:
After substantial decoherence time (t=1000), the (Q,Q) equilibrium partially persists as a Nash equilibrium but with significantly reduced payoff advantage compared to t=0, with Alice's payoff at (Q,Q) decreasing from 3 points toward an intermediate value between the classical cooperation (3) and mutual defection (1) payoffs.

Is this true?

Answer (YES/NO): NO